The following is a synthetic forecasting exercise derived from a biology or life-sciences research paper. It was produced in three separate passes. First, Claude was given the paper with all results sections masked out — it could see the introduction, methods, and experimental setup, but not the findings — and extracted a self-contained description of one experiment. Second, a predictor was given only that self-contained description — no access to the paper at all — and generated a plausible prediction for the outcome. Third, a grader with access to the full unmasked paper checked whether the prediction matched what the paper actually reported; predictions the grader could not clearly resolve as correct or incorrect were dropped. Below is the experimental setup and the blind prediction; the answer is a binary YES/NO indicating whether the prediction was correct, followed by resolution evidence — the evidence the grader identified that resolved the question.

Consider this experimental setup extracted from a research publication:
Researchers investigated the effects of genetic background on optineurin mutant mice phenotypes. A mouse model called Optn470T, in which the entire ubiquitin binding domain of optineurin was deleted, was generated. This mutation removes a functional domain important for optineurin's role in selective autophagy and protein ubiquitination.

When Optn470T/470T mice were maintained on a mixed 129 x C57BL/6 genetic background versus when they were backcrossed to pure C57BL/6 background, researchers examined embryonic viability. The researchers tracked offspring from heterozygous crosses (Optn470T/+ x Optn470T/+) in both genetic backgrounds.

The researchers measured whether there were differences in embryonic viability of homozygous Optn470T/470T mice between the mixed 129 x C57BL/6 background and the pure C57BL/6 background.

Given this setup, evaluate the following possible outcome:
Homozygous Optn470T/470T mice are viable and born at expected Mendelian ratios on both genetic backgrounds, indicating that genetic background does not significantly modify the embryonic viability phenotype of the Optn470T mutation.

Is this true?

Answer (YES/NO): NO